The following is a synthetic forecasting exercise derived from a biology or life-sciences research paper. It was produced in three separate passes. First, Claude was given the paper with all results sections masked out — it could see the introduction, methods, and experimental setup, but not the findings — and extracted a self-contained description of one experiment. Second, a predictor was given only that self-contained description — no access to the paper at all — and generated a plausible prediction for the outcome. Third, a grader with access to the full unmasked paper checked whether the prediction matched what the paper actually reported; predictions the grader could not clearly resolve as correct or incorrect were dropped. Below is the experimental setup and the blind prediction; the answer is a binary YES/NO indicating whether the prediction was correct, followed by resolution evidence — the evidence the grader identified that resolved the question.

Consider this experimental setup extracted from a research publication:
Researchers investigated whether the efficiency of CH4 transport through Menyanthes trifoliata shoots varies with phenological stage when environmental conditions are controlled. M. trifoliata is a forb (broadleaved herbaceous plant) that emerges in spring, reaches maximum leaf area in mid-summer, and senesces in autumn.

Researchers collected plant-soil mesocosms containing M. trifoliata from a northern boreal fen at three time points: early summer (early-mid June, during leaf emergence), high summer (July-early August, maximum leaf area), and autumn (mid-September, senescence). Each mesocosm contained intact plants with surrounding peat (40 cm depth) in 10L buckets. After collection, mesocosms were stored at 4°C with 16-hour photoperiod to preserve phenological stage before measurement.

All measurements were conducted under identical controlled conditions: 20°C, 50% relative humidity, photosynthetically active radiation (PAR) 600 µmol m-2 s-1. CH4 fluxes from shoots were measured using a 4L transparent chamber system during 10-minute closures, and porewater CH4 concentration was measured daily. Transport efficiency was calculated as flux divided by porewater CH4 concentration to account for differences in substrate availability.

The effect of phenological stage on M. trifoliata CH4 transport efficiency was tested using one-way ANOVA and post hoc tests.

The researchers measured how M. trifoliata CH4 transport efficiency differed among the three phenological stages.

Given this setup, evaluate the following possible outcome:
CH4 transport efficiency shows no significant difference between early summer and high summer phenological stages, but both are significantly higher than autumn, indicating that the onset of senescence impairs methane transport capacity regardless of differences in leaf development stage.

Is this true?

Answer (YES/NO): NO